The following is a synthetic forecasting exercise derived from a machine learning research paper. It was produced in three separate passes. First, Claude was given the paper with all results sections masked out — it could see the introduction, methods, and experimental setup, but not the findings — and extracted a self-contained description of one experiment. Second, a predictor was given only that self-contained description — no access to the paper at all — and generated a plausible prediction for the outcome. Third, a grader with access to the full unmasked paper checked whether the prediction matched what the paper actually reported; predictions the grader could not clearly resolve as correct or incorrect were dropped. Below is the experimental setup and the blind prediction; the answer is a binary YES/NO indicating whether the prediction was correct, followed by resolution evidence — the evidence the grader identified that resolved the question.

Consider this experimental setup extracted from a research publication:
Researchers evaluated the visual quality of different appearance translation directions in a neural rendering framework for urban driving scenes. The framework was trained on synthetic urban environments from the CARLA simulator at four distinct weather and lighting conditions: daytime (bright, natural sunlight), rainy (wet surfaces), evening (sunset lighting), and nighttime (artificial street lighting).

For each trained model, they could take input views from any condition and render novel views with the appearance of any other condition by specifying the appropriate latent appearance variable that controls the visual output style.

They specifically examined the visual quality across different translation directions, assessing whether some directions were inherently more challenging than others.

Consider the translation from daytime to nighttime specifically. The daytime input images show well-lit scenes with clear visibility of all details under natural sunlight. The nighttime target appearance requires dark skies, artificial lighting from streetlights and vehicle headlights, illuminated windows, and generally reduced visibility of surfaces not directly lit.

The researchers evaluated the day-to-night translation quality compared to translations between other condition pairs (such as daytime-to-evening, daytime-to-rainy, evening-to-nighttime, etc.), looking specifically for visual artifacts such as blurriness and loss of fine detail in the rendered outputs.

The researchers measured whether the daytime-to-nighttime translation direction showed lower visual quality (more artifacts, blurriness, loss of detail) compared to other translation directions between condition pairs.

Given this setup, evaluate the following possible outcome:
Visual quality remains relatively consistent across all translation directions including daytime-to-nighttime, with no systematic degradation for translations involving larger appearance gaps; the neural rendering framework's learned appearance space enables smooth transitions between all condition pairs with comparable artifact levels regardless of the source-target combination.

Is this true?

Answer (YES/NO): NO